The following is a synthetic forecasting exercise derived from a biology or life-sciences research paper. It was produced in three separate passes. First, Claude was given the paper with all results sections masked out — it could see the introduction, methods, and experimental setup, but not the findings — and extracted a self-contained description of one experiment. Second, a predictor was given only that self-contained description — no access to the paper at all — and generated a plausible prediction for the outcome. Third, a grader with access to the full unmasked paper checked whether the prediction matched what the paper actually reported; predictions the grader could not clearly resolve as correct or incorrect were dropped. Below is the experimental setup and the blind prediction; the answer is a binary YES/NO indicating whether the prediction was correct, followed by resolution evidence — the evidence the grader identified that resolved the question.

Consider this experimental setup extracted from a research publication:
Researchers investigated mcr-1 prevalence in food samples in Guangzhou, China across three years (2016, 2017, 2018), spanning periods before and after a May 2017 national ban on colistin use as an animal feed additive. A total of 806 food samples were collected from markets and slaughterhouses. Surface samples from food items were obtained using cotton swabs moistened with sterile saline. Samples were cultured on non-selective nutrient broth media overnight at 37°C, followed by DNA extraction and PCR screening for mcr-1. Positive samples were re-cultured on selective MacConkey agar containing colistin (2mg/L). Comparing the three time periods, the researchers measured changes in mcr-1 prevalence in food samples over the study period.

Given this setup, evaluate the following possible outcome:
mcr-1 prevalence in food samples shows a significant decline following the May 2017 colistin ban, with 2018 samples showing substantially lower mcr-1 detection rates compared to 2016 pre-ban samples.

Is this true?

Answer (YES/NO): YES